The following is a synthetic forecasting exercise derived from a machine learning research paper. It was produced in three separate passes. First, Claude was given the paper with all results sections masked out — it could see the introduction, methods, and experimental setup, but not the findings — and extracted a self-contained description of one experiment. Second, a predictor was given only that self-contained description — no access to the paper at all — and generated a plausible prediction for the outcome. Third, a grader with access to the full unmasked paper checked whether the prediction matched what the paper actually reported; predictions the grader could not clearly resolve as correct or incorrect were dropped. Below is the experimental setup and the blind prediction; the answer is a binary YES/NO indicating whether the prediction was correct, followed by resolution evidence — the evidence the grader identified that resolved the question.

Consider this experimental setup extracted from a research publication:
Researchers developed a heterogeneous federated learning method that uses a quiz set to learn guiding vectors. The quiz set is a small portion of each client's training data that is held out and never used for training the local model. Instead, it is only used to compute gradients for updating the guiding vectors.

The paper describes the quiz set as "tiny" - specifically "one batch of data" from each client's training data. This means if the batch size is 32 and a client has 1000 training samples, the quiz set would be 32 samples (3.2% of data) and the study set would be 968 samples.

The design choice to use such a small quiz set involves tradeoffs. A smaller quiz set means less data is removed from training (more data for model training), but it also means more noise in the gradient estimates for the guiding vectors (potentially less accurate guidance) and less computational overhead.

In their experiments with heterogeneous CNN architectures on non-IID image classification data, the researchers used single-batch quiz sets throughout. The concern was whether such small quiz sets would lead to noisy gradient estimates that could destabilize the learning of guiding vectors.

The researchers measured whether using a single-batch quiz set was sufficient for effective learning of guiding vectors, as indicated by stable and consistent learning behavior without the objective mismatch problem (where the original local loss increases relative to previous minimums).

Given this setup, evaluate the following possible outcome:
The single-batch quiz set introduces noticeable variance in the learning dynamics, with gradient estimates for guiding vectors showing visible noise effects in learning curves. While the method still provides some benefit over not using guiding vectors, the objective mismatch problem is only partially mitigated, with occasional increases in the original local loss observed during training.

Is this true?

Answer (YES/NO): NO